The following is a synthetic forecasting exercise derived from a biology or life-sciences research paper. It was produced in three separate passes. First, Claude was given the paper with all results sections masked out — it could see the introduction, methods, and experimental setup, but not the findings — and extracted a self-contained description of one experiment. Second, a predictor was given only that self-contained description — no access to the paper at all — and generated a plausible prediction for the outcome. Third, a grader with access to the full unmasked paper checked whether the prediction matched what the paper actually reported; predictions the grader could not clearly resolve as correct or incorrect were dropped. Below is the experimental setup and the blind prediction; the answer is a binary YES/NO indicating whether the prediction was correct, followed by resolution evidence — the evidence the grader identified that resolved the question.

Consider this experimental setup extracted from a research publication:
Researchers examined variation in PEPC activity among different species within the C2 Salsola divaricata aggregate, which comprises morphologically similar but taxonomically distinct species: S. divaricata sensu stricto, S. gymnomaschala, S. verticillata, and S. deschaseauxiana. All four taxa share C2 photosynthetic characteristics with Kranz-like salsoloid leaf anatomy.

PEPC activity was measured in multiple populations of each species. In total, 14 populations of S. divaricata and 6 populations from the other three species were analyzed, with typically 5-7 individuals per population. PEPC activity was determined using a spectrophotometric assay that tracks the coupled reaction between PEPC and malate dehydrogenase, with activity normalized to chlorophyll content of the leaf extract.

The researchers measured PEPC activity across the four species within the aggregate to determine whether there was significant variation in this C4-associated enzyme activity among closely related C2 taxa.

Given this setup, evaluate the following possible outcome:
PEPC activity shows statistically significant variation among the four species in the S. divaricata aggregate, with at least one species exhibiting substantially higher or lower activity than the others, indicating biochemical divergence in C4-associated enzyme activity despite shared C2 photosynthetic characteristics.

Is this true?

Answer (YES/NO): YES